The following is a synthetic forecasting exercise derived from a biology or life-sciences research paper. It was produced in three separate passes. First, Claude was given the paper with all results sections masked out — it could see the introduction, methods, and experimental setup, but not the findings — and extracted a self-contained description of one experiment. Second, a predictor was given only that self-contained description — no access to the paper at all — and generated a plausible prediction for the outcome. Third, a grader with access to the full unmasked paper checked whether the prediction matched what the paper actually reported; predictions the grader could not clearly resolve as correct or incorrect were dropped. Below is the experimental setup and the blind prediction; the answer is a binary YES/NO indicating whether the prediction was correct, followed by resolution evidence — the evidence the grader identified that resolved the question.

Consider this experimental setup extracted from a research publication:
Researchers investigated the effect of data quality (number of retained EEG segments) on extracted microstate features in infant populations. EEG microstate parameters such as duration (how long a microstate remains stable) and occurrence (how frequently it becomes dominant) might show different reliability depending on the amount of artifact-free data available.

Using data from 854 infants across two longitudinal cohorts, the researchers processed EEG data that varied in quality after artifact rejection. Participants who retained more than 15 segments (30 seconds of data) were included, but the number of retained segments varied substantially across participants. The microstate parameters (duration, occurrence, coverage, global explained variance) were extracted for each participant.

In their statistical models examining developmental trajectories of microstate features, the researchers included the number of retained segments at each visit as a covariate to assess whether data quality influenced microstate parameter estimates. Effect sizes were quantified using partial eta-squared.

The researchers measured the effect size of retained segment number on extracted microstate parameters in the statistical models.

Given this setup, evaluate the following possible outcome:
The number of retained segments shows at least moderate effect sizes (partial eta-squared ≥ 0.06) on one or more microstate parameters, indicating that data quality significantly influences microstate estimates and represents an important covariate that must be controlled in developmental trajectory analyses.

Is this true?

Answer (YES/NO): NO